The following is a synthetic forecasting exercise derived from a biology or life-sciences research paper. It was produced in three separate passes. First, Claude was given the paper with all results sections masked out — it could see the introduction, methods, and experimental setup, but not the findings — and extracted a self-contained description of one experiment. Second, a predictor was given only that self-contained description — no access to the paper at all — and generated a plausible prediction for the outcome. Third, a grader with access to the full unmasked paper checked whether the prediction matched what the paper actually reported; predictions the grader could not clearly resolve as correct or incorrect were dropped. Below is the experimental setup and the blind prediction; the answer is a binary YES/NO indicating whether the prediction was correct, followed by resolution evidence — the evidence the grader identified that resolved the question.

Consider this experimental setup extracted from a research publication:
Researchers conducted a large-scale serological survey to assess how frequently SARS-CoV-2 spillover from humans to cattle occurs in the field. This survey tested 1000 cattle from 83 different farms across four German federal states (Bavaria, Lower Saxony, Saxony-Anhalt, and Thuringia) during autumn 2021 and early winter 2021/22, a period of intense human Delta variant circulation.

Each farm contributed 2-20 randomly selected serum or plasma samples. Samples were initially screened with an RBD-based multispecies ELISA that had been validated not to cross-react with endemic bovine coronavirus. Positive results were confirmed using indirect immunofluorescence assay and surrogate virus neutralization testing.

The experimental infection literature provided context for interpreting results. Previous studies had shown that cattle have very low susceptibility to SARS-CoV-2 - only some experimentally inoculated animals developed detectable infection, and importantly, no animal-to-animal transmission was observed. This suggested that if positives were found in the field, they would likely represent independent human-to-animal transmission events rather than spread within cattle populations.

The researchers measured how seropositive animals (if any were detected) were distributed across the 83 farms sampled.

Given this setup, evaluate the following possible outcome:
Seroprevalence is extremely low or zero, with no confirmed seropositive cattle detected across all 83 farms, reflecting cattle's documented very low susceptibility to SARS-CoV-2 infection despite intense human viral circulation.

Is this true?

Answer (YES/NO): NO